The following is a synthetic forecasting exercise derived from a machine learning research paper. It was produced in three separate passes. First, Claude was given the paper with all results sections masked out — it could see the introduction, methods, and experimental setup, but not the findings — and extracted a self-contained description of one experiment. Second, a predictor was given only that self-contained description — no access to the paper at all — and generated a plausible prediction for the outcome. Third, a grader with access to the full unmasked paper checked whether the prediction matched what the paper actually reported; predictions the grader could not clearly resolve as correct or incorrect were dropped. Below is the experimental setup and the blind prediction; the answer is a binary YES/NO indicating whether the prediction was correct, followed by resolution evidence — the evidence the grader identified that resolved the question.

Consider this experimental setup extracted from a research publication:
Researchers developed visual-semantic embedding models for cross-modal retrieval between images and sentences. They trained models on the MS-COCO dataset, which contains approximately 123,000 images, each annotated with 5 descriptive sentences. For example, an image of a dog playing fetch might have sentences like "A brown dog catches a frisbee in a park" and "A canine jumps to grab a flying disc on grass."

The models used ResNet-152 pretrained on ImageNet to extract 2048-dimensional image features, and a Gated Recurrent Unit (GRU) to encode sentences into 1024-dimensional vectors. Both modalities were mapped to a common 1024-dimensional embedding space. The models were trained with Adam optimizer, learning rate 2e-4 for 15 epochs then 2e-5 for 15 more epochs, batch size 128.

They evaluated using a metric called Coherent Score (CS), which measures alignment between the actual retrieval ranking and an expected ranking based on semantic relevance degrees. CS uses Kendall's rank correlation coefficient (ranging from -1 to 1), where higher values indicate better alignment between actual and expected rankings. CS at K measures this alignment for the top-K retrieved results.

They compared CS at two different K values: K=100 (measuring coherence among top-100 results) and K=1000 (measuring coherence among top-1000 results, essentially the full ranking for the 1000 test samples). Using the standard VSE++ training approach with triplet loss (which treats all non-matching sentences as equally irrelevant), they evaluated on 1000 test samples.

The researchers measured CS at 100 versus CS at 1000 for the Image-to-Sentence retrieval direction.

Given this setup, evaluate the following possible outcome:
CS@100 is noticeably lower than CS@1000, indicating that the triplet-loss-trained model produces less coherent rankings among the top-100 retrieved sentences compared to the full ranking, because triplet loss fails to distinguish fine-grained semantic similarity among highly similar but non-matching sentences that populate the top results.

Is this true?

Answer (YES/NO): NO